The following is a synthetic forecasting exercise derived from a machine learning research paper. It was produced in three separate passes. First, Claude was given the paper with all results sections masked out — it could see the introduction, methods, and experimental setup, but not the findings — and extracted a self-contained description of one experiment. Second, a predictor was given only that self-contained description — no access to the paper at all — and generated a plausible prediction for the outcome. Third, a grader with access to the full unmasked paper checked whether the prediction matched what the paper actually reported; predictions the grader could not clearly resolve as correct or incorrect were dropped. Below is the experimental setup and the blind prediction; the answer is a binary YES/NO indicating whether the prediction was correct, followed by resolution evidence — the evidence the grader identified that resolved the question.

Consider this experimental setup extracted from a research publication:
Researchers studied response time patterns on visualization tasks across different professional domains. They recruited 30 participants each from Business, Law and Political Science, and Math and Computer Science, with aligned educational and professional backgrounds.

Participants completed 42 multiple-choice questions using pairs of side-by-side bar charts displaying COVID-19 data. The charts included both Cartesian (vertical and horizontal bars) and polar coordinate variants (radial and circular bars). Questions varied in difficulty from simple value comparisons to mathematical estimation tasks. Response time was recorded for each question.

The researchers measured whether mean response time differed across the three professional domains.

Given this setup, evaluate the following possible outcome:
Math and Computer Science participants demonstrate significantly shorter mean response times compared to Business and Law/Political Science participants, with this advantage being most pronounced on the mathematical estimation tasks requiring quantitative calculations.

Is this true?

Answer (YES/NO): NO